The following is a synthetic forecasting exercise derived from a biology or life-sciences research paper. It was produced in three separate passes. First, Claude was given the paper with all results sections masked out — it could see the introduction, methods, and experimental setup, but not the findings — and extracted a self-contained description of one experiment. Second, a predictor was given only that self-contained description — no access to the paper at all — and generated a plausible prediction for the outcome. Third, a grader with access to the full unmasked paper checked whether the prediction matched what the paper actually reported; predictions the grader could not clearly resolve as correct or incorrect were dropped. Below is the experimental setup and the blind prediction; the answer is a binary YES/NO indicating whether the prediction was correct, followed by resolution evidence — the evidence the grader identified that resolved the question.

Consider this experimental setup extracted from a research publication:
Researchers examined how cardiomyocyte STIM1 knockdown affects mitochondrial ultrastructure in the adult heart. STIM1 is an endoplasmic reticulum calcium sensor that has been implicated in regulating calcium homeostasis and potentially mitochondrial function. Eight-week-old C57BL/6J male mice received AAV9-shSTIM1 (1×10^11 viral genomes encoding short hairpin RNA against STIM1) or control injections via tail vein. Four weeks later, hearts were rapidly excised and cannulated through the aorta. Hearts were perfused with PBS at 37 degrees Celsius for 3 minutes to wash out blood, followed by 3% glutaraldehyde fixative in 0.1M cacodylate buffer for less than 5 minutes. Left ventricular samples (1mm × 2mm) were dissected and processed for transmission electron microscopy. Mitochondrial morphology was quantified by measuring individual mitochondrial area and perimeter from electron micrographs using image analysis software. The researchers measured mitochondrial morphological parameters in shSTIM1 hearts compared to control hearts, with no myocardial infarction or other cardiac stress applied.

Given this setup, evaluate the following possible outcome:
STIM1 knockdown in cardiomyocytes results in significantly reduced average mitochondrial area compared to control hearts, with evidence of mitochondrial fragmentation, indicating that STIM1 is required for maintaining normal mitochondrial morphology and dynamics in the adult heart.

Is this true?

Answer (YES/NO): YES